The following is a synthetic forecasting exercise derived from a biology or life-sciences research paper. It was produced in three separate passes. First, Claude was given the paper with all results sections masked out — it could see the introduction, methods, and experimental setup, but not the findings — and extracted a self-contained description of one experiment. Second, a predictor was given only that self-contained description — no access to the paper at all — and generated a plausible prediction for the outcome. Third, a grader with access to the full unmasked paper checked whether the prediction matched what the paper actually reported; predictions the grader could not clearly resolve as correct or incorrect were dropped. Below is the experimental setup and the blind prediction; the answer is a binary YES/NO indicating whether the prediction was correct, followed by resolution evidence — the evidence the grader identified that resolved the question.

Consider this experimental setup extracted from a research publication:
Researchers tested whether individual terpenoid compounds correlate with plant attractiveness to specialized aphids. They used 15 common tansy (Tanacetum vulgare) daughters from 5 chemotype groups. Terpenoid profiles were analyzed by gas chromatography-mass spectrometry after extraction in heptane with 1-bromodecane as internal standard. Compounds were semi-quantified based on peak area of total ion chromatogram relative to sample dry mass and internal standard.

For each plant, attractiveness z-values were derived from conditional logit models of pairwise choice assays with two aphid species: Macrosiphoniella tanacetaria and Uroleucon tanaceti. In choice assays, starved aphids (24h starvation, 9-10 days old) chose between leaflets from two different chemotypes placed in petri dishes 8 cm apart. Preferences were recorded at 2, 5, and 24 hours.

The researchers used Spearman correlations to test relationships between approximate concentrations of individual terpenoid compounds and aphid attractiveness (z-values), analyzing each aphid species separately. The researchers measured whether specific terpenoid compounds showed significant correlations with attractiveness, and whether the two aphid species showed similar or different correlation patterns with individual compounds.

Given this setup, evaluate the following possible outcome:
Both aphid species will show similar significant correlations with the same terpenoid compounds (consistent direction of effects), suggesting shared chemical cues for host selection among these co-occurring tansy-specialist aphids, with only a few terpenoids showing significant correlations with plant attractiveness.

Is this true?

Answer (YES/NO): NO